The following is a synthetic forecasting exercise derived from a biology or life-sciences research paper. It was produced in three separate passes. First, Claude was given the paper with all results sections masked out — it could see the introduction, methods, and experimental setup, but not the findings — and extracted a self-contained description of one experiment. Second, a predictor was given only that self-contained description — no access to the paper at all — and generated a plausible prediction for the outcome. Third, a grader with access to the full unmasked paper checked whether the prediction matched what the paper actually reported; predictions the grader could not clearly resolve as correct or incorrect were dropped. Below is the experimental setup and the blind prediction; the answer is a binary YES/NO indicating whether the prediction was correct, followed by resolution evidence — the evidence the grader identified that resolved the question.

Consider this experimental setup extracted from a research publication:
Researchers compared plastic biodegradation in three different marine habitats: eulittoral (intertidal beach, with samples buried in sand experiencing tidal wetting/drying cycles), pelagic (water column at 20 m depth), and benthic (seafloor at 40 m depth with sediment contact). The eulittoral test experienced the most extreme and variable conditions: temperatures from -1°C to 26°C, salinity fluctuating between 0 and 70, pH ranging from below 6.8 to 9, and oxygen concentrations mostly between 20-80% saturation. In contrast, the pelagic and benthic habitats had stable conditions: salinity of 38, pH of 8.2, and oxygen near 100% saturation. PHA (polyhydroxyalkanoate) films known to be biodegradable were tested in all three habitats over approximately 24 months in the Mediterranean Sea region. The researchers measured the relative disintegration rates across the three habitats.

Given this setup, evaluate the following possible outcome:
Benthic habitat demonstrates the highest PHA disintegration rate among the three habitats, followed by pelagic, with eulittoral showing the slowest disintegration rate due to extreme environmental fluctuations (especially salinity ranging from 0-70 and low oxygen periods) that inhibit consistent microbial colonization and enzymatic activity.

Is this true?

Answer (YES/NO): NO